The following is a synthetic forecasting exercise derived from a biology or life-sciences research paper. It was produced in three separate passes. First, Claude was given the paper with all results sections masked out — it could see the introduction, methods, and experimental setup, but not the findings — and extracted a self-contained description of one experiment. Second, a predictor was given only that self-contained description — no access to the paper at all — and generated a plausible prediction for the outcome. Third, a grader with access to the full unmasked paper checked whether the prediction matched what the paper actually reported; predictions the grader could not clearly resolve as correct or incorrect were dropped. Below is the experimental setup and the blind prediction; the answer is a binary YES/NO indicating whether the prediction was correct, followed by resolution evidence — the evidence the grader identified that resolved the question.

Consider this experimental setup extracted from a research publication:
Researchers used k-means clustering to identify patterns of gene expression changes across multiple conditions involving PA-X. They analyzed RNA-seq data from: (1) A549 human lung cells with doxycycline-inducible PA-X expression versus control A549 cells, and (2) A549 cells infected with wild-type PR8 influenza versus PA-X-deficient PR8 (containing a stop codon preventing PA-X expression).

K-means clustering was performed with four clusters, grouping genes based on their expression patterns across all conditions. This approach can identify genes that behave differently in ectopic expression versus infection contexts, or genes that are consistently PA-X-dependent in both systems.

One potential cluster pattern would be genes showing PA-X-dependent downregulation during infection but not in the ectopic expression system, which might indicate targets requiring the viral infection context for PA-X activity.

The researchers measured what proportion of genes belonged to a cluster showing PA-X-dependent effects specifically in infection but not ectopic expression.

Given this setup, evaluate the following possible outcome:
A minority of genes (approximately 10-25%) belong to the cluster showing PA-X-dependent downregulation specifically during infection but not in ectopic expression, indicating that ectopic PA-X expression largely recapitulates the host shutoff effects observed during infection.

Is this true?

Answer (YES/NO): NO